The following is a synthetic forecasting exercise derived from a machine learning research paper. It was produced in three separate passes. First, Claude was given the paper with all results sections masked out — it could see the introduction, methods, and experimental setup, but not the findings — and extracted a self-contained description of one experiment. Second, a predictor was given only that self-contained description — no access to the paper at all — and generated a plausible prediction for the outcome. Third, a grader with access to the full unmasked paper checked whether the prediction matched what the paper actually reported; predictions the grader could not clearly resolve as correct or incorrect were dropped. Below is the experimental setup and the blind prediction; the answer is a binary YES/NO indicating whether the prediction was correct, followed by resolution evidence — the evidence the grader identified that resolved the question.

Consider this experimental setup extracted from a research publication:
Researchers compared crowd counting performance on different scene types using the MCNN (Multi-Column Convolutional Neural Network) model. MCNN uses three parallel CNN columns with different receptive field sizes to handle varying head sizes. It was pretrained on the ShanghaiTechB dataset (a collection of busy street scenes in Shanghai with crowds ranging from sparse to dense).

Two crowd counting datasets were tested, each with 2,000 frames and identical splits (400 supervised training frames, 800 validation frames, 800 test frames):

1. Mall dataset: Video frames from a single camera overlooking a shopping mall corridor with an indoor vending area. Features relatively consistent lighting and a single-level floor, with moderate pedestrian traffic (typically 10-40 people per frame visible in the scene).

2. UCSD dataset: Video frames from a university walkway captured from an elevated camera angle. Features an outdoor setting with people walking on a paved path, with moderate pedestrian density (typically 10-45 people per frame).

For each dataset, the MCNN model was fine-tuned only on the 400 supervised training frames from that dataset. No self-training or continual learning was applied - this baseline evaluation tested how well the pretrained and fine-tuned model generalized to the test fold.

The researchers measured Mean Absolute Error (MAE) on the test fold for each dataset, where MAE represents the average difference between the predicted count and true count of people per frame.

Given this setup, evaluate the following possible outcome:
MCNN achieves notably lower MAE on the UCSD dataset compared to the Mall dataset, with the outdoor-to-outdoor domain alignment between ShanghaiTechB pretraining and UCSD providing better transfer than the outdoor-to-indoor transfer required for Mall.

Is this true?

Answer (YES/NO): YES